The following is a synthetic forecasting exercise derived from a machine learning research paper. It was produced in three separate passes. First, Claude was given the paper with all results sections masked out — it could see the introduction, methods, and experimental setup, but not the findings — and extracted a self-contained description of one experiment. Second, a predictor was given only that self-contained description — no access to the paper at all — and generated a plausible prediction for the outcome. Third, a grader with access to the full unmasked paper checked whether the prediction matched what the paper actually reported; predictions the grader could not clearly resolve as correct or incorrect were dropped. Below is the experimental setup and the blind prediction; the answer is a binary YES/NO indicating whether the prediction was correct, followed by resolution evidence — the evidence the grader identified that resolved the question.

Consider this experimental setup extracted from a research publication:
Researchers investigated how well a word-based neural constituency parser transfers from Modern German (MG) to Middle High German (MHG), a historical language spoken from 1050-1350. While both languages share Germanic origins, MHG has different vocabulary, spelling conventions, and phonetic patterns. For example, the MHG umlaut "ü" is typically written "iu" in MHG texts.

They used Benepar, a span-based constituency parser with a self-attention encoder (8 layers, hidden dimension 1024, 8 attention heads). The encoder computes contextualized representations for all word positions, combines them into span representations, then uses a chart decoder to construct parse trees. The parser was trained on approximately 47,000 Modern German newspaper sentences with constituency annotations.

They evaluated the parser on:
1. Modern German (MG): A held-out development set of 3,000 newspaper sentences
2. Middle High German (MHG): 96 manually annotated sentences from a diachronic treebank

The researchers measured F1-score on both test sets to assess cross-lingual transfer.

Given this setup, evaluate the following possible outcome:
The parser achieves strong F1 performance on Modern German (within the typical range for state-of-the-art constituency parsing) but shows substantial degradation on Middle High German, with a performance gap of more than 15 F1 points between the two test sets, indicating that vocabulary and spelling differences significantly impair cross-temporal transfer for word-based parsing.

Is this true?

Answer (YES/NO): YES